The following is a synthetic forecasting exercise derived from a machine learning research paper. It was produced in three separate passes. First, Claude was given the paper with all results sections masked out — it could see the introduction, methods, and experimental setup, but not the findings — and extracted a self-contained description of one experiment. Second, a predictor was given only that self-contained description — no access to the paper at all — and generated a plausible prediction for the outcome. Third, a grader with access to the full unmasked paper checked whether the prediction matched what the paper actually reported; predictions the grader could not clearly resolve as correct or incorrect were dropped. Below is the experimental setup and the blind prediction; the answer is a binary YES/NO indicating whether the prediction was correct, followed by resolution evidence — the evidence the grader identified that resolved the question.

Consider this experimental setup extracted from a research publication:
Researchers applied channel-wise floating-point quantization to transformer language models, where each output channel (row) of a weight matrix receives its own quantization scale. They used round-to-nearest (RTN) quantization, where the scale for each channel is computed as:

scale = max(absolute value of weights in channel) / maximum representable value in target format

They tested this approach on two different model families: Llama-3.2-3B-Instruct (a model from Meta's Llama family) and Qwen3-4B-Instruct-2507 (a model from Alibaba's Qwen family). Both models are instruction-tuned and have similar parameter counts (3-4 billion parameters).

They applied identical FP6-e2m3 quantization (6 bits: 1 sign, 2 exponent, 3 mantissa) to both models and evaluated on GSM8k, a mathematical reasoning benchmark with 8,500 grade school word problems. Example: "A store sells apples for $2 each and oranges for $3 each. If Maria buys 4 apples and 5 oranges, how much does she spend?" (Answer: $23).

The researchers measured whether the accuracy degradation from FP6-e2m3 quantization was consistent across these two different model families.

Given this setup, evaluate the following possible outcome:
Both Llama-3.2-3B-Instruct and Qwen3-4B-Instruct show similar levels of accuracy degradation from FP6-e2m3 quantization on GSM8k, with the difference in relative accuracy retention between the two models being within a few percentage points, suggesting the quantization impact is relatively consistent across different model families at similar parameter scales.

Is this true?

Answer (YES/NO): YES